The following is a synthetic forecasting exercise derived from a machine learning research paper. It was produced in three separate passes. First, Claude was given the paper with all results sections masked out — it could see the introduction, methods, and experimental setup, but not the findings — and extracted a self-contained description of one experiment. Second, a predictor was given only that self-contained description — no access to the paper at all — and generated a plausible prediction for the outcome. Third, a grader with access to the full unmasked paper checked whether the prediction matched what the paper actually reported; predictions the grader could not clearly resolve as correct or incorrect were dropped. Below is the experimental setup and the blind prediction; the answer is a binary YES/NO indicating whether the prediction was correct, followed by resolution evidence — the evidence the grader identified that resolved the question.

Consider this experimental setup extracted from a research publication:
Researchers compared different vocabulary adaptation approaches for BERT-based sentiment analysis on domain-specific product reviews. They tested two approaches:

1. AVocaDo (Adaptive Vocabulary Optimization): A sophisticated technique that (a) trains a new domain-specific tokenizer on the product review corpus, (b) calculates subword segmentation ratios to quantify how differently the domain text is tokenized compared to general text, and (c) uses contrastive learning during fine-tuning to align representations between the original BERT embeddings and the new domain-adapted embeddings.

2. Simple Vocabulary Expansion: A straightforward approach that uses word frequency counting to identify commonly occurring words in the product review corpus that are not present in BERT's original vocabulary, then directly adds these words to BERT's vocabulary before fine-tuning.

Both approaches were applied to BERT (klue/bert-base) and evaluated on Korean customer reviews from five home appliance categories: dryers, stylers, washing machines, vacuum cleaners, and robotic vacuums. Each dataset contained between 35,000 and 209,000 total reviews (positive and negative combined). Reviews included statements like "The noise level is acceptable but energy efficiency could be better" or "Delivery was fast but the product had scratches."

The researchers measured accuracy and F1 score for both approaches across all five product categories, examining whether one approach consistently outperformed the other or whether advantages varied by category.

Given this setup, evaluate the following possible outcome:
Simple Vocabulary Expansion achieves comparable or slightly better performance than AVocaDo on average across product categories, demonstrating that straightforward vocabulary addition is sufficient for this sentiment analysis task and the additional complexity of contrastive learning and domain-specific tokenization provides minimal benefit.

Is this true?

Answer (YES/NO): YES